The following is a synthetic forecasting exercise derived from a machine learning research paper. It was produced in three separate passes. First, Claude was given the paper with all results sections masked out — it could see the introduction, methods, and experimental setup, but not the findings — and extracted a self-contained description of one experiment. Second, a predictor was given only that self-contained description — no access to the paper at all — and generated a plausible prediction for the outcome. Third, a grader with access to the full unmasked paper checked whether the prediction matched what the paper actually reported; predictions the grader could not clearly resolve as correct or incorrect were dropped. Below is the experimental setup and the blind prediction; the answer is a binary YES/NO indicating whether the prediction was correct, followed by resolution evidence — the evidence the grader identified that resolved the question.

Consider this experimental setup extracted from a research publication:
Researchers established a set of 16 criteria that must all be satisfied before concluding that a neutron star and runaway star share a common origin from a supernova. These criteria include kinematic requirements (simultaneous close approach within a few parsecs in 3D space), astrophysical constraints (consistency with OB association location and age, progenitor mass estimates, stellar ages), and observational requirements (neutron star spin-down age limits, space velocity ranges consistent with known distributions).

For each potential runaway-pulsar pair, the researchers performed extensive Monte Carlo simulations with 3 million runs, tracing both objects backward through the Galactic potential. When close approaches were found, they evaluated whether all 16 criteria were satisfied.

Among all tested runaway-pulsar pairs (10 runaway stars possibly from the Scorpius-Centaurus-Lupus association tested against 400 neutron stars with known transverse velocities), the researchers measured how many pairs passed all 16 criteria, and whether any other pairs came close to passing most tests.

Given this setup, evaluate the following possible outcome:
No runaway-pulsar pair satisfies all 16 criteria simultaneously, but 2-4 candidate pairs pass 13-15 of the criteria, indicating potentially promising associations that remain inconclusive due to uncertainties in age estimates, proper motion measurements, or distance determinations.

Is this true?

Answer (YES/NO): NO